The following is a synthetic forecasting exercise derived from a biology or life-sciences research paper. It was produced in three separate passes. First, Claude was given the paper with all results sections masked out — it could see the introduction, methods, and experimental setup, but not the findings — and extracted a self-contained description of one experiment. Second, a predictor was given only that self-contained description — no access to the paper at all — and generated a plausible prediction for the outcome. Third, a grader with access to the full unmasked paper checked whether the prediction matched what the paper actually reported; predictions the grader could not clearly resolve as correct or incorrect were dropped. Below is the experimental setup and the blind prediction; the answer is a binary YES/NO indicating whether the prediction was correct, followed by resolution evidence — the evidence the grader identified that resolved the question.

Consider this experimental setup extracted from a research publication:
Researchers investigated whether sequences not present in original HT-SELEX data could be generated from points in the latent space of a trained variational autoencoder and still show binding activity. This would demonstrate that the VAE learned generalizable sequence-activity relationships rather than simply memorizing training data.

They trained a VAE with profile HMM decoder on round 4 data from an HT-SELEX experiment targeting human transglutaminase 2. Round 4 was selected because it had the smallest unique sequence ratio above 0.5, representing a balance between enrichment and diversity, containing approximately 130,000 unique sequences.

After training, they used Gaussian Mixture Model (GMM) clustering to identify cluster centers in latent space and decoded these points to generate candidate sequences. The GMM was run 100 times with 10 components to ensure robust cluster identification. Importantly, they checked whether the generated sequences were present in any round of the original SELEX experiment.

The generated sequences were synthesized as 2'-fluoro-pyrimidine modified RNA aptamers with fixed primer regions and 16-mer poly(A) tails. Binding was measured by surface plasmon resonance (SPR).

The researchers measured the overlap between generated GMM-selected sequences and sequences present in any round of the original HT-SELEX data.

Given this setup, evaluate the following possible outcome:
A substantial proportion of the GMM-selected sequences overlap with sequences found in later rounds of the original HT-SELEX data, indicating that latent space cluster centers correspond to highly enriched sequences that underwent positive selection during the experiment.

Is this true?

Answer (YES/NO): NO